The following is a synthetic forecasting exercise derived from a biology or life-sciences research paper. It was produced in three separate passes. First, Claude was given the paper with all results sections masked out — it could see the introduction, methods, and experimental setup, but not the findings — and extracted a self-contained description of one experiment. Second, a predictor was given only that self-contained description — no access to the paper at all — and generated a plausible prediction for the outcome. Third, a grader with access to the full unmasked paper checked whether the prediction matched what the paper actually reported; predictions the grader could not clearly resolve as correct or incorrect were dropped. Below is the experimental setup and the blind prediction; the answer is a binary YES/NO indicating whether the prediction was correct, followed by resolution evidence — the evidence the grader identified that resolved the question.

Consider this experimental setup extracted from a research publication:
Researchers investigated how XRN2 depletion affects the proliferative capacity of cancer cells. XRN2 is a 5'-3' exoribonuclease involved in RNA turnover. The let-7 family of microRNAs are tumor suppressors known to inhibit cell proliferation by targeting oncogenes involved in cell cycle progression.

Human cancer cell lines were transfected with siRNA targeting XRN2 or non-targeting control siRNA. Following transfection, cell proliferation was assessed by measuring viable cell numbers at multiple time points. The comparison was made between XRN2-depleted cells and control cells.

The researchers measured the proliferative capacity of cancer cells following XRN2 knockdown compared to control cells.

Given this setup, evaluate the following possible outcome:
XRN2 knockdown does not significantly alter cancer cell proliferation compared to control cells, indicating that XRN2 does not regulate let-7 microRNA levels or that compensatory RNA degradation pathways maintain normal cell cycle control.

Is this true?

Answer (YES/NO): NO